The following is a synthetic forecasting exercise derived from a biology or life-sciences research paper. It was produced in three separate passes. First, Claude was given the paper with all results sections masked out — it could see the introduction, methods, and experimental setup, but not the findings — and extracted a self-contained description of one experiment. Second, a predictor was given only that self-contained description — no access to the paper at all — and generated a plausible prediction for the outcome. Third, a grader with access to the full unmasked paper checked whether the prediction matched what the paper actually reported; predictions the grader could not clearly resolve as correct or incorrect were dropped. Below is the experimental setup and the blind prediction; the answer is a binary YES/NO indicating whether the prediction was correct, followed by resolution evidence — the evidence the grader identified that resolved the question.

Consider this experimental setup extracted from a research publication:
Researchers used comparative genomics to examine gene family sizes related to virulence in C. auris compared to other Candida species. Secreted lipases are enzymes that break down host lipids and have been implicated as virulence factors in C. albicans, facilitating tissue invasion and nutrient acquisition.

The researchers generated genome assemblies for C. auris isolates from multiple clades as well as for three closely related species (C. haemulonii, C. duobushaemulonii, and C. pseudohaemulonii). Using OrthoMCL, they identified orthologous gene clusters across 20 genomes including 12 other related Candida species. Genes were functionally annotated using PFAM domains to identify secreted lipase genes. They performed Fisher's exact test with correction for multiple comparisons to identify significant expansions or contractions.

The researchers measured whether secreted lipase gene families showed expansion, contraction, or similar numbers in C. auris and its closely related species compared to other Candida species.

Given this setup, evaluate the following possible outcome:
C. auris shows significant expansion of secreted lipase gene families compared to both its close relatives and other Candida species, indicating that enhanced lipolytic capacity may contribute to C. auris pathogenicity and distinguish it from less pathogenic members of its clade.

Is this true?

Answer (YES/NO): NO